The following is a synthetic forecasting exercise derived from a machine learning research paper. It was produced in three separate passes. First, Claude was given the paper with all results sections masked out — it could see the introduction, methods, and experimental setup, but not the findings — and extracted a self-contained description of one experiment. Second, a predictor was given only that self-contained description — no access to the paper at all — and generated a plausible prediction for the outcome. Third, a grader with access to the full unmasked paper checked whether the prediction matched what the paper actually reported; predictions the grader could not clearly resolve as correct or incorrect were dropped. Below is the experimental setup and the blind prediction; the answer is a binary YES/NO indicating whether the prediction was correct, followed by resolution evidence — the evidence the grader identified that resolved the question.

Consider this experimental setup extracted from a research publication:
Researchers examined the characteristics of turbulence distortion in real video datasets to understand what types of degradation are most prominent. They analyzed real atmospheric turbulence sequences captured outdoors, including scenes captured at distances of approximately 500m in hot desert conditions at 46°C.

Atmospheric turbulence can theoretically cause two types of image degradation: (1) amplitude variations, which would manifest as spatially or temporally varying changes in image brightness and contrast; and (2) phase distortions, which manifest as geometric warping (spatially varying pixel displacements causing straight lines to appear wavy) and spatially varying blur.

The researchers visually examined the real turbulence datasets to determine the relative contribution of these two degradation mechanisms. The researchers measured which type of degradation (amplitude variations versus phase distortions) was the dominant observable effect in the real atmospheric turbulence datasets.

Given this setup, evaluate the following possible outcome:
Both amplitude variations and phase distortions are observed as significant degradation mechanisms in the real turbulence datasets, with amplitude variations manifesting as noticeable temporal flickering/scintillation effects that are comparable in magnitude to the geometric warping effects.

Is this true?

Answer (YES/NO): NO